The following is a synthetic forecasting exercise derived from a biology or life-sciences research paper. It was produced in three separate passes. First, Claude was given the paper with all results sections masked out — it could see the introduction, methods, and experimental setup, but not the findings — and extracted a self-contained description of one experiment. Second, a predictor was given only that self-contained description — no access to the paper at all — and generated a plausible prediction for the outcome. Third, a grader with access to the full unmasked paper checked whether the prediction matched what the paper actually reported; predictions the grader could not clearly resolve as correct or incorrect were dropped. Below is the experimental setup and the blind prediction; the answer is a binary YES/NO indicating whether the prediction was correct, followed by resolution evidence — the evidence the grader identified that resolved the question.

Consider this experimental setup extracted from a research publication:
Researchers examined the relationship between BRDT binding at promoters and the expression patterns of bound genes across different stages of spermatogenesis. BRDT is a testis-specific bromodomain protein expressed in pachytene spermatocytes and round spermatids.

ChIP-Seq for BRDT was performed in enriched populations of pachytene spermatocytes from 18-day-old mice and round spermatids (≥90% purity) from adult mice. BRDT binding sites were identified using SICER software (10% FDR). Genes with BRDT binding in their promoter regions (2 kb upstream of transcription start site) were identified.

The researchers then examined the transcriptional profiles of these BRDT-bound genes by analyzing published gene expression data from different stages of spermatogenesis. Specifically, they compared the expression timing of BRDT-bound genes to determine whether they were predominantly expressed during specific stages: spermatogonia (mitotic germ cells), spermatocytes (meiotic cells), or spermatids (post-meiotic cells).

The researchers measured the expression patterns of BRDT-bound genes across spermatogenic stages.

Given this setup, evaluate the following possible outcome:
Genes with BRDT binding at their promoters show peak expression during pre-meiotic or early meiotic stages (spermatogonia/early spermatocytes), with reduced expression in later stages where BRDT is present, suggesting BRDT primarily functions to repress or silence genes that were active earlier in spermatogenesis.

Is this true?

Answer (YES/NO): NO